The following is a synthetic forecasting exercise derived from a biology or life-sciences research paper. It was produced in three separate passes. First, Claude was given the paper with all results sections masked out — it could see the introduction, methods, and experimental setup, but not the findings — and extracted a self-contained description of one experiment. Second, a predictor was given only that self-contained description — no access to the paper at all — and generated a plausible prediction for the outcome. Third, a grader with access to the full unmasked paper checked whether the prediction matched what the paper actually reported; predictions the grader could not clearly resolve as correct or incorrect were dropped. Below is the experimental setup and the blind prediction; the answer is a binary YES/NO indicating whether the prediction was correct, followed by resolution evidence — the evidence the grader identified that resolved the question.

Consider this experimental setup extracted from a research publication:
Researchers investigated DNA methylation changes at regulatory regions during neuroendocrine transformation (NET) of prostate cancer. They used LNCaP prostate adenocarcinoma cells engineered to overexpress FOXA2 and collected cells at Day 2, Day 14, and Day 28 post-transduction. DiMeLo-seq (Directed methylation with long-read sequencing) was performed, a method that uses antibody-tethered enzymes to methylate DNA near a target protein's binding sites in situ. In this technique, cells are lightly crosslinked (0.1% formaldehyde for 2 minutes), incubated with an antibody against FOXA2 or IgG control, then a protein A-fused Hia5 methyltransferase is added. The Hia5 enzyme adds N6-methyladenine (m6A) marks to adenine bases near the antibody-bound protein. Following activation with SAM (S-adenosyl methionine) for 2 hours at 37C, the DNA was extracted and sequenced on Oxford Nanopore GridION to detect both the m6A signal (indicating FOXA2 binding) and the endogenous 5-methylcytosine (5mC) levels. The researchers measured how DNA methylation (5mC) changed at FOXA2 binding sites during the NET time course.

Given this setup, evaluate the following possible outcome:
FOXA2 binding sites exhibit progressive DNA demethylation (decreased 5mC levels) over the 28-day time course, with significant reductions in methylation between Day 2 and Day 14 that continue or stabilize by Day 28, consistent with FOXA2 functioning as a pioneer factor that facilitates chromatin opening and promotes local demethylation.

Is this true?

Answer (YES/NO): YES